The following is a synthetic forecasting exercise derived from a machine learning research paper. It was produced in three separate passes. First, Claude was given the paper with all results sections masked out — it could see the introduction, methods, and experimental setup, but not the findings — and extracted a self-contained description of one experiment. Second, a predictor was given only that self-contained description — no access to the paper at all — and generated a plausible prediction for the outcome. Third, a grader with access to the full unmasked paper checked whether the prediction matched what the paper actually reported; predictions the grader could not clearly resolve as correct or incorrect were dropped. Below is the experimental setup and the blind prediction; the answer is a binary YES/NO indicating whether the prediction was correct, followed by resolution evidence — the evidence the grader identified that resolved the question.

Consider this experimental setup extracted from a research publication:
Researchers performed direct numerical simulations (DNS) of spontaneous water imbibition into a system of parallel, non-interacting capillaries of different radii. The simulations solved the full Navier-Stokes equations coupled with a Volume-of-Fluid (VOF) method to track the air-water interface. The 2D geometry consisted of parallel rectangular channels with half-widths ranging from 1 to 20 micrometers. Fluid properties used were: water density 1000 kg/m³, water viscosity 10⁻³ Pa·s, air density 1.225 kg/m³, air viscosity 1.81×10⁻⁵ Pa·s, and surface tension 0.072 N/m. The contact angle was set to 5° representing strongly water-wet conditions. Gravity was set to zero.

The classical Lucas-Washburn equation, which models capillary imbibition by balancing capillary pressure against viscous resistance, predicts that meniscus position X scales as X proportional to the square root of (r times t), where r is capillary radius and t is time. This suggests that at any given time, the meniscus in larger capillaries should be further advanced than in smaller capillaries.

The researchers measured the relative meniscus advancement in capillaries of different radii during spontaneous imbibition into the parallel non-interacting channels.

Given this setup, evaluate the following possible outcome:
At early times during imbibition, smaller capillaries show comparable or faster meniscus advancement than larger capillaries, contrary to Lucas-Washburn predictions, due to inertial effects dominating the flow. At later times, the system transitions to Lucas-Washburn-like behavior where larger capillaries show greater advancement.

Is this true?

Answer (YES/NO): YES